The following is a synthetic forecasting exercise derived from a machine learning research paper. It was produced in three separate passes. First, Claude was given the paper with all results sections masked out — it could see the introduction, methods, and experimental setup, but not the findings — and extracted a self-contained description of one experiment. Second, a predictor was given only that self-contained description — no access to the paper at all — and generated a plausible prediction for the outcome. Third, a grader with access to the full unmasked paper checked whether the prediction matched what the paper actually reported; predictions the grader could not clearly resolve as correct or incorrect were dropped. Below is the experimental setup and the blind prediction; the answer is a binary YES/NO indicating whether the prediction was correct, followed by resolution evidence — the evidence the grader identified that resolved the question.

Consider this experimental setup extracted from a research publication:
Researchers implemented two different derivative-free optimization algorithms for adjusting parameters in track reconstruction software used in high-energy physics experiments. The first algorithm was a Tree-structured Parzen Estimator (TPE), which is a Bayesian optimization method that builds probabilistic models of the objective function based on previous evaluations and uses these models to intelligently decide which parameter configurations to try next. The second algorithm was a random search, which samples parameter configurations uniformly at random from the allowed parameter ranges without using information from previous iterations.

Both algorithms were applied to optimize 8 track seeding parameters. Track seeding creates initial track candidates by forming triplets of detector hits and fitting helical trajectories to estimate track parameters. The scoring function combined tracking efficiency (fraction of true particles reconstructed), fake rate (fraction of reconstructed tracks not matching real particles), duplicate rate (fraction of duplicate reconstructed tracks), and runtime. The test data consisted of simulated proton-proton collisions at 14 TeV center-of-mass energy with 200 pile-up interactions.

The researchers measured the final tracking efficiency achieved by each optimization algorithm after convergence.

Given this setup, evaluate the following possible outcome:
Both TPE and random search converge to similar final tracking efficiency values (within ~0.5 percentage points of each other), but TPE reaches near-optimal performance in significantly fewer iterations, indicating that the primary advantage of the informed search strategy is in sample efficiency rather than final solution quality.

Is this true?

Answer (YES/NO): NO